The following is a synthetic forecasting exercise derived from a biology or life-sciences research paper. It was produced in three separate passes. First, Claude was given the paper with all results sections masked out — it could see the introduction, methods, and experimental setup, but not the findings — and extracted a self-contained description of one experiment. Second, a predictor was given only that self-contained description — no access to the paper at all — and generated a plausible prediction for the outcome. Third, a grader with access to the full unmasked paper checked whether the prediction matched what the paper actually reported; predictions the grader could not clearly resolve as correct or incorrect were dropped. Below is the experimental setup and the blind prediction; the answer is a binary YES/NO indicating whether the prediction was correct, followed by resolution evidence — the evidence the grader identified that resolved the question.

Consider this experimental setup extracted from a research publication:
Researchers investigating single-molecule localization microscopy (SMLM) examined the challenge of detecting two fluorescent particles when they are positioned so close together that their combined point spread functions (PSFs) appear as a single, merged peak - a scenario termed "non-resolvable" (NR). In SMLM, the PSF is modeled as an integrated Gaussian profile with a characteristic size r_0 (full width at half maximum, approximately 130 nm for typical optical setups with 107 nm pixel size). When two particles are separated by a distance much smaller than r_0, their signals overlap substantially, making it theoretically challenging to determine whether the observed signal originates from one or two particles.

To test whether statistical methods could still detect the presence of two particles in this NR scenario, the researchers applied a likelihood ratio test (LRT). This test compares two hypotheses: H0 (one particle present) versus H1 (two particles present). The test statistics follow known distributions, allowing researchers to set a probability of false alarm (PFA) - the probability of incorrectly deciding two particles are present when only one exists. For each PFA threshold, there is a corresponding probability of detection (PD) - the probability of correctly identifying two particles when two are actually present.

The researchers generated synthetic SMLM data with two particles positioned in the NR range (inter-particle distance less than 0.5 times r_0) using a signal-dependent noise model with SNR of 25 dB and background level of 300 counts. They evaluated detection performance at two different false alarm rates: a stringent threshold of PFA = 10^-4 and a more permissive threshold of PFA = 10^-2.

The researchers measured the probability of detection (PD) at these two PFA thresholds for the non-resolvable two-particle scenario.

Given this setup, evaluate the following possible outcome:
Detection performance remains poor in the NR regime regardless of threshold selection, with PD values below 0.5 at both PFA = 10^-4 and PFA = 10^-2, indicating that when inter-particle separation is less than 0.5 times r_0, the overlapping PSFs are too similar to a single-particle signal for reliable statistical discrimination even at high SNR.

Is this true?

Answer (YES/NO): YES